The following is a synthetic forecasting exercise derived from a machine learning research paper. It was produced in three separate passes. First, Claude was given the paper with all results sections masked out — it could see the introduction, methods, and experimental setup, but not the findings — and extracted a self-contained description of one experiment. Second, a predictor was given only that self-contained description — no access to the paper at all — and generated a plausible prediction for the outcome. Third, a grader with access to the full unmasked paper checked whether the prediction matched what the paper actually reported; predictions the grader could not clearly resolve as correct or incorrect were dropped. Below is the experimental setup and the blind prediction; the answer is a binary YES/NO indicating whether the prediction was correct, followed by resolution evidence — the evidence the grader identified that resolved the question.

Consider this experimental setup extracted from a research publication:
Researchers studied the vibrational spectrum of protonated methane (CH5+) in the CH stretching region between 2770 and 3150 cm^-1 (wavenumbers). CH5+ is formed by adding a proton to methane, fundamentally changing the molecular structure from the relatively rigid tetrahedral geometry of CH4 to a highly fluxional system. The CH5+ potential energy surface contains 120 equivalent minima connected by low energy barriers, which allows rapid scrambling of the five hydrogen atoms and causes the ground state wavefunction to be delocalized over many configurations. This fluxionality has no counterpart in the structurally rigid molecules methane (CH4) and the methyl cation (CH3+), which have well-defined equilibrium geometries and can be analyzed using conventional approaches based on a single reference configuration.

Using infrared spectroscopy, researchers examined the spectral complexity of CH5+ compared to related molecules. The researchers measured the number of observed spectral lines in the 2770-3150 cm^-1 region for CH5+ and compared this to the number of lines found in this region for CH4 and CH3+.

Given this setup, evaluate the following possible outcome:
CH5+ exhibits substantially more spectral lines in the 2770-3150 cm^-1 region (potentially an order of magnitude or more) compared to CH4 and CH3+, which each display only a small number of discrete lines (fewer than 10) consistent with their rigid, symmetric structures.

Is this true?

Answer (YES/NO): YES